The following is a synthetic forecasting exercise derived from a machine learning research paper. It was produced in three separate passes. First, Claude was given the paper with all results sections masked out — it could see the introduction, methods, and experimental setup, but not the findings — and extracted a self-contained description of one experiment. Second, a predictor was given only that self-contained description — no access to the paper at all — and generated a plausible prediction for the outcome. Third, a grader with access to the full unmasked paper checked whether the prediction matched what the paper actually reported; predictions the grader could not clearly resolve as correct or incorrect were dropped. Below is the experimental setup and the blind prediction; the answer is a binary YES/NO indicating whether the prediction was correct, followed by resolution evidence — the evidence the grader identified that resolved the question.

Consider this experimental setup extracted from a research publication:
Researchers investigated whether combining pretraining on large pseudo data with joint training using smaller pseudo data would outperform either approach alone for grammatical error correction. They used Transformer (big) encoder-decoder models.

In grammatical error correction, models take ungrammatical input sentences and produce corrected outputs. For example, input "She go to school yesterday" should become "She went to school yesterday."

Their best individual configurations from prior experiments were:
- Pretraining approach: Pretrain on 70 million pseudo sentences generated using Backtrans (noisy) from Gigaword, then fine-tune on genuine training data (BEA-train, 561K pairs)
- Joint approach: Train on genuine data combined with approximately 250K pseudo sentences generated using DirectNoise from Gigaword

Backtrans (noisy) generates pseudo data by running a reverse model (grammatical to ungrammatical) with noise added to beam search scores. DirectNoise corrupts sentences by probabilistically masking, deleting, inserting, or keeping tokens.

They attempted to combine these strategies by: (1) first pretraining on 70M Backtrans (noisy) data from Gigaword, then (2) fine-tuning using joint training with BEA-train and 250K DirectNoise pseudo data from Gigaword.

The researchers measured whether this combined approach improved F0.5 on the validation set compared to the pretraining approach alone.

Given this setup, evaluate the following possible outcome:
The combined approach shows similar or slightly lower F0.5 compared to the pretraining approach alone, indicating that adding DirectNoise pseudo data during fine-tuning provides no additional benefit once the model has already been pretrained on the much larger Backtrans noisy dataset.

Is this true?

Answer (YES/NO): YES